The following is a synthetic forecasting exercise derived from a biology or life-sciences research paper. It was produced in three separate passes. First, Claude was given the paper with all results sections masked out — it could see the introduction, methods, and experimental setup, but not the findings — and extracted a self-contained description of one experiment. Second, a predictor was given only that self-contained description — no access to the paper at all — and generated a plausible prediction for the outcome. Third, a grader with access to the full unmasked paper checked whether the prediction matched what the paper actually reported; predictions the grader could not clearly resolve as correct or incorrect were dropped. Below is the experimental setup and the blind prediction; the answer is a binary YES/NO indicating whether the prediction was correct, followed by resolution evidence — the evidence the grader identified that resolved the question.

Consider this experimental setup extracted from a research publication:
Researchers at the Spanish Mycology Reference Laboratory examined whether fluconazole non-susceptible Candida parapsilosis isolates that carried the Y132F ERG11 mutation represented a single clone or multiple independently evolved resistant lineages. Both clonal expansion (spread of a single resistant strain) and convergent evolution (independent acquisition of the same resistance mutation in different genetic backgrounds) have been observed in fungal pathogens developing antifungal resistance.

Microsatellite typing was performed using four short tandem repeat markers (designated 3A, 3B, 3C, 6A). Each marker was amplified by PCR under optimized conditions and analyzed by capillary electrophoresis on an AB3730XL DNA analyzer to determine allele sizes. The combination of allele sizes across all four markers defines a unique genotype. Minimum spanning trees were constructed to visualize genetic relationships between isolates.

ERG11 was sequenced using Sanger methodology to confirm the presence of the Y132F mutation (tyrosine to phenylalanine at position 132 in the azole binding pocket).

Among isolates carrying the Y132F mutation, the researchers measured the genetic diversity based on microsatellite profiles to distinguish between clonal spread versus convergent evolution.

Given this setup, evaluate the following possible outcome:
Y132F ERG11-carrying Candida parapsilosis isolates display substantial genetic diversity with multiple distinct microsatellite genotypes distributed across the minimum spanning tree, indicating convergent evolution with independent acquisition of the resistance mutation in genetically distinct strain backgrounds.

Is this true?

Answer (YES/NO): YES